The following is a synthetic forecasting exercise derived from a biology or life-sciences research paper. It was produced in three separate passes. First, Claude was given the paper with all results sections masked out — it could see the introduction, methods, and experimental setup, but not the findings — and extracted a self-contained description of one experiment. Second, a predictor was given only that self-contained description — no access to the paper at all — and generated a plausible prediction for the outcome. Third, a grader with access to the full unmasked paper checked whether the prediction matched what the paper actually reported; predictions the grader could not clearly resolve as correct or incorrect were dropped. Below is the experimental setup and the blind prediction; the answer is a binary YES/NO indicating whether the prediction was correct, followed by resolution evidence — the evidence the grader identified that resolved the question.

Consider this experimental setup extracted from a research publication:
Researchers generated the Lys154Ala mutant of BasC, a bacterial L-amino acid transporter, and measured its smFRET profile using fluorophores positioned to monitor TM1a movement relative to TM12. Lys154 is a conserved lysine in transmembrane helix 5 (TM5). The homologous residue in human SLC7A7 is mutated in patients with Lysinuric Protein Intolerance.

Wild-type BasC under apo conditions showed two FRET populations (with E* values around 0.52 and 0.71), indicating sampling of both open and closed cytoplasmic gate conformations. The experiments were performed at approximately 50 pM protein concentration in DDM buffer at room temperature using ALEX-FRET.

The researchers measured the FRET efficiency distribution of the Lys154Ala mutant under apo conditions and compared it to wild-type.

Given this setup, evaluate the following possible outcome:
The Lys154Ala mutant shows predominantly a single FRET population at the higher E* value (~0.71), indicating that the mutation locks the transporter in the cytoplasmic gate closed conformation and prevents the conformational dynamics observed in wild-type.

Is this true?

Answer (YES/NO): NO